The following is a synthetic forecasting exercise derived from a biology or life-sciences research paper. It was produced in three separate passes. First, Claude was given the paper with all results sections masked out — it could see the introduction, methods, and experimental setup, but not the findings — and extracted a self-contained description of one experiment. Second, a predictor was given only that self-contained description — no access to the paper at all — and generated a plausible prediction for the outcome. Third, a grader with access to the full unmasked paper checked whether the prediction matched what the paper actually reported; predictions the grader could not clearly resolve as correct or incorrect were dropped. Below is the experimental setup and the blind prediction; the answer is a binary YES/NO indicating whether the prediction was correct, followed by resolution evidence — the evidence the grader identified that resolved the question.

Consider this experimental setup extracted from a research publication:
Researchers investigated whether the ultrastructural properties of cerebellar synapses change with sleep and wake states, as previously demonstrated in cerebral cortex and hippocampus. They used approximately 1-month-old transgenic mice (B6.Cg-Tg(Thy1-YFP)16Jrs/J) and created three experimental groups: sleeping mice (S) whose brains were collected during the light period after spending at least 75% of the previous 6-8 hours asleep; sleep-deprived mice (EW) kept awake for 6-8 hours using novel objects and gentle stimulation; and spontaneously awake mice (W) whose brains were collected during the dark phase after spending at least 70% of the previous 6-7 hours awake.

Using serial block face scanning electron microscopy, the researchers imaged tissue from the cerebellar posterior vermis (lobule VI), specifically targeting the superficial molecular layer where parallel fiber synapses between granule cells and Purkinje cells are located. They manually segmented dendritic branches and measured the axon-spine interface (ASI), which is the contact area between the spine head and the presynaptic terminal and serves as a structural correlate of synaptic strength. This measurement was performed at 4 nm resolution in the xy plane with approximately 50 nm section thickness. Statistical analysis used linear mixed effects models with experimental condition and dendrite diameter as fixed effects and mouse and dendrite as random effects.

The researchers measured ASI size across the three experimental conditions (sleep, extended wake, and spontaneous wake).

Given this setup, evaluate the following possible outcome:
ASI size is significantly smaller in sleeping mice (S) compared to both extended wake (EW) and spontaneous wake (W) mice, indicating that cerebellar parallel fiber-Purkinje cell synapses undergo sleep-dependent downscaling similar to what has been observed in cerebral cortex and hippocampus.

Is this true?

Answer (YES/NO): NO